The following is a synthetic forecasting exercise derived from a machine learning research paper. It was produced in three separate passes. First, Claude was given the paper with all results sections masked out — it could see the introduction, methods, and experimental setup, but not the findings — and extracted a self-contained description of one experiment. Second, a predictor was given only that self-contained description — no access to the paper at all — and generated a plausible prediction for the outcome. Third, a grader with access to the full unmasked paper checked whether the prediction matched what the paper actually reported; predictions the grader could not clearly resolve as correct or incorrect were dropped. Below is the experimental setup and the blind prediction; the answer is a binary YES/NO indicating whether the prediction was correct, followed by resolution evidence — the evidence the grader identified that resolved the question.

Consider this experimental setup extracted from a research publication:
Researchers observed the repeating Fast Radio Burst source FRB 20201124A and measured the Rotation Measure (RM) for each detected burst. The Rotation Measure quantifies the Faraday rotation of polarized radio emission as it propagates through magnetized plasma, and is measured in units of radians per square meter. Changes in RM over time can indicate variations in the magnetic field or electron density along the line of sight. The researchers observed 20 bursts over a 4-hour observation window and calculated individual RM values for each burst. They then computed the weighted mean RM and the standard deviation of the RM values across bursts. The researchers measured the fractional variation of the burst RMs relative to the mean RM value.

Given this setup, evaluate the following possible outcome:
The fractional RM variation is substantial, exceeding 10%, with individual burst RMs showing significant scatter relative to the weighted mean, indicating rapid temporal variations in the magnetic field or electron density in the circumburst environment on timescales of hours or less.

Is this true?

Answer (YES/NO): NO